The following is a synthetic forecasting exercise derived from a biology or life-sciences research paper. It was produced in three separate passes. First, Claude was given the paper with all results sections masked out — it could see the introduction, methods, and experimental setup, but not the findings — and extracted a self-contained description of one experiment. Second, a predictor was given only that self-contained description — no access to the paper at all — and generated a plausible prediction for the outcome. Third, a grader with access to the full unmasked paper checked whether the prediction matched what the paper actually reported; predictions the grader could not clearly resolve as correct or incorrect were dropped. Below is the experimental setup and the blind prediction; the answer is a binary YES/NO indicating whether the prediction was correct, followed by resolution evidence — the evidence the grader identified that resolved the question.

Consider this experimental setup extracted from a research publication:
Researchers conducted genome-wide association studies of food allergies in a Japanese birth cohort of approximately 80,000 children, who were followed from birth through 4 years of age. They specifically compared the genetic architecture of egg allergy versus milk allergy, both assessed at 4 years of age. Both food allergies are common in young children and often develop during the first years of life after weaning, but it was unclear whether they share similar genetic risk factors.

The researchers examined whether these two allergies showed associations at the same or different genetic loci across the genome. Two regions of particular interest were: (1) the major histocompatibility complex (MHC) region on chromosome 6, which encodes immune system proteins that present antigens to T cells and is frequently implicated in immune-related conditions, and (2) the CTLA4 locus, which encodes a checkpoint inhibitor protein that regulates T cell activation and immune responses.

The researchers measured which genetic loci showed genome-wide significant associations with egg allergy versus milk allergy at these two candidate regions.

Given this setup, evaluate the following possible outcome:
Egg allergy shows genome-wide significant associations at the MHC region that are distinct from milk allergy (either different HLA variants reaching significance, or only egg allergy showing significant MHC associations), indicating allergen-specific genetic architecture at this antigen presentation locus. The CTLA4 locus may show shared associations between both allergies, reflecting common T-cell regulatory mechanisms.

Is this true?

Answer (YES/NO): NO